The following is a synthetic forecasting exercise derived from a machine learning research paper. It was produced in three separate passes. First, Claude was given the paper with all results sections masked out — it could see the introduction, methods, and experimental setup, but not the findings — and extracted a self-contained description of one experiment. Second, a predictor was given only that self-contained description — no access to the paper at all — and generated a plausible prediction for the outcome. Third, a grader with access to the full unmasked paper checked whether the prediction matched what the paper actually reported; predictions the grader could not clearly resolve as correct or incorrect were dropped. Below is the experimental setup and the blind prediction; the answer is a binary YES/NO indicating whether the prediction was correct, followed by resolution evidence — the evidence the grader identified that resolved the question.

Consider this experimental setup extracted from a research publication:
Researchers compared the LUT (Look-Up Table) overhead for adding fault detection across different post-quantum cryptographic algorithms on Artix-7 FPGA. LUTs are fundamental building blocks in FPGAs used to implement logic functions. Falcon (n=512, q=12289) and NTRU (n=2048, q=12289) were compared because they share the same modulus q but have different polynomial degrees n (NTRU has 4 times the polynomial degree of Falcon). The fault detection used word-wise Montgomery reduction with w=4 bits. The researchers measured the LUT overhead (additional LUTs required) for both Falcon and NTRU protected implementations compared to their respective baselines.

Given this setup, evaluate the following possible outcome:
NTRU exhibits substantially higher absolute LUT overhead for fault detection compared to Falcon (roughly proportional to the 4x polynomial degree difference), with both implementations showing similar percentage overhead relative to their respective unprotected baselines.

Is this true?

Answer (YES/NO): NO